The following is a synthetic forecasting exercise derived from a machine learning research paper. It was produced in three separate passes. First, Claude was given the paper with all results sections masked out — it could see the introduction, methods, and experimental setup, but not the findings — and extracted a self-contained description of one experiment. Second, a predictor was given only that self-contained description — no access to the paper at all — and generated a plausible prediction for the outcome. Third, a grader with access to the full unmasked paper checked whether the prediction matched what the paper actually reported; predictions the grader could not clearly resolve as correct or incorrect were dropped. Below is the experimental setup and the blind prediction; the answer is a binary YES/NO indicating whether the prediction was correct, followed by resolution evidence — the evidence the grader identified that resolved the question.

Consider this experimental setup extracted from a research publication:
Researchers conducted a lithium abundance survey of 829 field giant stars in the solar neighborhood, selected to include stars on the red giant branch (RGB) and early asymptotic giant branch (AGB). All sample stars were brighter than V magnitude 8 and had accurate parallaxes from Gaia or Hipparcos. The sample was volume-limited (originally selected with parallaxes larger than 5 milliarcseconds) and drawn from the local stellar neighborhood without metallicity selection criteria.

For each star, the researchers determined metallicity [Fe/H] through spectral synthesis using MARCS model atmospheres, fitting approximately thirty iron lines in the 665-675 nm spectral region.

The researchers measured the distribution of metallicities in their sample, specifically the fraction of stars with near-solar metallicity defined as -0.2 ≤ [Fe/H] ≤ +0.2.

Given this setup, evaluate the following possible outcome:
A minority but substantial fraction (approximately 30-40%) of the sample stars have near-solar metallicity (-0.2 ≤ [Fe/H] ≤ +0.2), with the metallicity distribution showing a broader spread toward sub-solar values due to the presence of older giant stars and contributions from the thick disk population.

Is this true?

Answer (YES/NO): NO